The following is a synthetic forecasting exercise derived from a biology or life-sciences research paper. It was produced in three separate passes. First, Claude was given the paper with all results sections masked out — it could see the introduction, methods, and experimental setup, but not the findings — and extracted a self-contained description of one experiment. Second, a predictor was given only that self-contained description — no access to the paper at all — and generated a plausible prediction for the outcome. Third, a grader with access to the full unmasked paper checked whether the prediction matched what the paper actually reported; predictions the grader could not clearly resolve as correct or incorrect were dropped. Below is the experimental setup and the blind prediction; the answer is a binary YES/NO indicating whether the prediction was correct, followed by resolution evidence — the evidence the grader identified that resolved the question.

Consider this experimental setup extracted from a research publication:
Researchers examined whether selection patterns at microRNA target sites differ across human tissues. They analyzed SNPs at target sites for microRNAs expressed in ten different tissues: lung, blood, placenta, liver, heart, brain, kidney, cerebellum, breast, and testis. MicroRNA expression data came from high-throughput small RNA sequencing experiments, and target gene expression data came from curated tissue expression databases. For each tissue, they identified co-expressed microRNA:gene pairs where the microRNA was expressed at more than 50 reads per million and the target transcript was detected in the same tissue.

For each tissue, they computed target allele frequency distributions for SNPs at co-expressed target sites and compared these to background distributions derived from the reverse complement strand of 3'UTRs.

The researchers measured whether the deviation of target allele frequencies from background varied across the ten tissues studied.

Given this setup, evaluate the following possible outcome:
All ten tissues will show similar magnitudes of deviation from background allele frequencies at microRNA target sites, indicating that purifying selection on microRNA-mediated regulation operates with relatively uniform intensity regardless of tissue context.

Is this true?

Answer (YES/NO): NO